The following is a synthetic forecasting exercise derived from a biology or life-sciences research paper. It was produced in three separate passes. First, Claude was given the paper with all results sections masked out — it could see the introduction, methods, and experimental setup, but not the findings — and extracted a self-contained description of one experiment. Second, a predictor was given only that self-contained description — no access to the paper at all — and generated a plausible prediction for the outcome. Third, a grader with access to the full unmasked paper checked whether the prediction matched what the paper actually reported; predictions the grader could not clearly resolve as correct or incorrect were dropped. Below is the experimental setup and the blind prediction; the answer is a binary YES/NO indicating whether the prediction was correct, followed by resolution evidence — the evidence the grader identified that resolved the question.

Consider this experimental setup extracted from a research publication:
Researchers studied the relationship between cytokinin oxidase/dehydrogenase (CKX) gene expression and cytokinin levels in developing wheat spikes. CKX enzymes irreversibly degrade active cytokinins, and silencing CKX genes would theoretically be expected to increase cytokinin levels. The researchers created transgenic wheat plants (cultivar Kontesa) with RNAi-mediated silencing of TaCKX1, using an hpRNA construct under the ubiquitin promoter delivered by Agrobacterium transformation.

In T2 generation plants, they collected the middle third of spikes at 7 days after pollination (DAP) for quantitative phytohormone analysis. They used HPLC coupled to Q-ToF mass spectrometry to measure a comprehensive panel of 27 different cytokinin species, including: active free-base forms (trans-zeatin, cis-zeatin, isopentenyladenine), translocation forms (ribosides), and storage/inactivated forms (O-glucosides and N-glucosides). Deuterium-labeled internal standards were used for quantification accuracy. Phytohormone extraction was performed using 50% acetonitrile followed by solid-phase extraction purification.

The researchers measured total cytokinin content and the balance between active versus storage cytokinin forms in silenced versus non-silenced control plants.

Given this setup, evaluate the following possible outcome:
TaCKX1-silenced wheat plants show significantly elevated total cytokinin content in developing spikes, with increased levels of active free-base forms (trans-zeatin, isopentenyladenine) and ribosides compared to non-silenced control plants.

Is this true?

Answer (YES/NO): NO